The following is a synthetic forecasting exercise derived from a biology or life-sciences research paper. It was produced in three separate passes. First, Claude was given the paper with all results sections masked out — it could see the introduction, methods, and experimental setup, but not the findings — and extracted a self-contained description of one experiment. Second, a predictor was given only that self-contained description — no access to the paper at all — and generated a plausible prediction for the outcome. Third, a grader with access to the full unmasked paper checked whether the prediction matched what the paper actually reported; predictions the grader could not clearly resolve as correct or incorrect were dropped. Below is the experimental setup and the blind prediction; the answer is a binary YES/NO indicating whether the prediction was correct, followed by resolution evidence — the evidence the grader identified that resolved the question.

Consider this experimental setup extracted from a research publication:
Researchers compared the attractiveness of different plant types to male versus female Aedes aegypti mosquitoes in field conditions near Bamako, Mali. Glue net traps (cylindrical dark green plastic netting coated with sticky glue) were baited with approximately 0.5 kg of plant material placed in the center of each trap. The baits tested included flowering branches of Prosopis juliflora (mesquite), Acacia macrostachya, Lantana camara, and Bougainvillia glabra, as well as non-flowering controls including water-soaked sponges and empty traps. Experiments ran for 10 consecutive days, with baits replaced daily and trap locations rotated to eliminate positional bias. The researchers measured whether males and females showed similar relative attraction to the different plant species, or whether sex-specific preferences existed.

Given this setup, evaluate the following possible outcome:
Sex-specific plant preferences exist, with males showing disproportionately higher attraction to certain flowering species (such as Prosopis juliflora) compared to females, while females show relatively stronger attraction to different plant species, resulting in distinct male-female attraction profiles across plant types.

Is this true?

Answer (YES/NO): NO